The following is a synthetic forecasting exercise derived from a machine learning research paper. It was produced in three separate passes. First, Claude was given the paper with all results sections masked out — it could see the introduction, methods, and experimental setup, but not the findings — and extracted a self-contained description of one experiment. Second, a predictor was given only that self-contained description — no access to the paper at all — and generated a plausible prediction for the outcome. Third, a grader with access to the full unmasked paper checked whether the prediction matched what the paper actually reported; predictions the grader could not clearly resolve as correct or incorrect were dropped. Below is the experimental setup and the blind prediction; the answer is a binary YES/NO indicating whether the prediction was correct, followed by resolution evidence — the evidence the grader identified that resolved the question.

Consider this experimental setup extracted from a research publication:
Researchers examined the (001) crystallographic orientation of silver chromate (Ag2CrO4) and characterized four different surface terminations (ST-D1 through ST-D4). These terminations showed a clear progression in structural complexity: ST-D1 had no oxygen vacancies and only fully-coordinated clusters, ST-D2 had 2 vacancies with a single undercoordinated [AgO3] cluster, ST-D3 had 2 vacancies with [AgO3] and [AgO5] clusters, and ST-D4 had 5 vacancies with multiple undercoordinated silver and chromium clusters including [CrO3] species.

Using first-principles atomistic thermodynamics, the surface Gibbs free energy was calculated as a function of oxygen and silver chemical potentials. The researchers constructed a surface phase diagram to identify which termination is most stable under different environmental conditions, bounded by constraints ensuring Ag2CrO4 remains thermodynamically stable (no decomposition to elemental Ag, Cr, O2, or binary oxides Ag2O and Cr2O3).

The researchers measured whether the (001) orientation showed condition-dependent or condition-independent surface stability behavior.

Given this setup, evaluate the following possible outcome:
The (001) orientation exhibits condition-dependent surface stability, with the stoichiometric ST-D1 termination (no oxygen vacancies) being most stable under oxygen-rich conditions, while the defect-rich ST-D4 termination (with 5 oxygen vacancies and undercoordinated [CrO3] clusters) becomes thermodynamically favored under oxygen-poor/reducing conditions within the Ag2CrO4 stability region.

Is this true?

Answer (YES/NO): NO